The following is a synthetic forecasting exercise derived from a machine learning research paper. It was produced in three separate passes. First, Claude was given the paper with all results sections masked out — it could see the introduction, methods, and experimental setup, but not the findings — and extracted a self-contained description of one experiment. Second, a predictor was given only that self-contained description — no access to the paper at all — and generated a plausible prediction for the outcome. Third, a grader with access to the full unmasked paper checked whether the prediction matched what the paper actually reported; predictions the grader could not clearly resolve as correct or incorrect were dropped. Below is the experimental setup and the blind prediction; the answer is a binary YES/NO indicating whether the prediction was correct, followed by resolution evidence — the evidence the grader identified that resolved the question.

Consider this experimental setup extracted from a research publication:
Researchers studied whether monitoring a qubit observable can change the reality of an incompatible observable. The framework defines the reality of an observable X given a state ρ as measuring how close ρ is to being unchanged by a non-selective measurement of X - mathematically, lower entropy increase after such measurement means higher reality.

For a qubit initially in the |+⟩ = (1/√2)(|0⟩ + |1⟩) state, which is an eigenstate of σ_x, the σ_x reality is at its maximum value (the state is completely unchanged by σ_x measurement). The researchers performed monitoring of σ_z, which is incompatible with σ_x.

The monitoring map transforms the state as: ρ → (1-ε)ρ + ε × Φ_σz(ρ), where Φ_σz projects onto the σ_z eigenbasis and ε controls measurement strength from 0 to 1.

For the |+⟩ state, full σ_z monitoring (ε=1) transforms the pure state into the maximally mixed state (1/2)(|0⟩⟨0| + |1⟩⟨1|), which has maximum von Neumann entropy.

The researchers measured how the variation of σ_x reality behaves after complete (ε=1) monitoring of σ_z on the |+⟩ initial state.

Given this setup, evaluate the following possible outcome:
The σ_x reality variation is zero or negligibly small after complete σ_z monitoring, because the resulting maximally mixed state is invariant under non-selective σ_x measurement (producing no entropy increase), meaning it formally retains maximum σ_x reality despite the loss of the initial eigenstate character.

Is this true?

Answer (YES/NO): YES